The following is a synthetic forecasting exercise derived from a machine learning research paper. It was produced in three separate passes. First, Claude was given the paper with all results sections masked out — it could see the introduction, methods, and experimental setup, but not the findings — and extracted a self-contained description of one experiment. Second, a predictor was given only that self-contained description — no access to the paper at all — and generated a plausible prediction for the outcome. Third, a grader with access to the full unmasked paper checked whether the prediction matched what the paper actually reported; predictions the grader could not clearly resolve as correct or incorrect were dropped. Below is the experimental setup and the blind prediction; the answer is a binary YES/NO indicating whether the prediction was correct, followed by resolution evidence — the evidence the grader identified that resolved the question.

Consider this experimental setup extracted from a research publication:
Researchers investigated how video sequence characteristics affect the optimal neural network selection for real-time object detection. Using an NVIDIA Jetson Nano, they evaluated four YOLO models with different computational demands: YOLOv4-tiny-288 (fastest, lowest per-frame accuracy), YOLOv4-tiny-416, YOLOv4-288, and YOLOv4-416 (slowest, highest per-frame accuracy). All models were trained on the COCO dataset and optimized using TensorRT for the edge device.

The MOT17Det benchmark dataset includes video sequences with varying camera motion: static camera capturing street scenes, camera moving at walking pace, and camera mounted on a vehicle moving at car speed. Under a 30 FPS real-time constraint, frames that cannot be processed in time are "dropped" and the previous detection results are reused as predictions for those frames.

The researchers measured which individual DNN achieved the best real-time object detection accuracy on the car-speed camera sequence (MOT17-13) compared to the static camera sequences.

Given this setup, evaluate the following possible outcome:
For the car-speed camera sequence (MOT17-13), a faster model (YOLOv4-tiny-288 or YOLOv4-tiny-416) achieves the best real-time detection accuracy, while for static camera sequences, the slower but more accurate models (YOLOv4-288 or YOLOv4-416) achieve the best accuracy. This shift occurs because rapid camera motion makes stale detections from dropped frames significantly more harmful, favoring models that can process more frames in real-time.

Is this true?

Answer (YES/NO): NO